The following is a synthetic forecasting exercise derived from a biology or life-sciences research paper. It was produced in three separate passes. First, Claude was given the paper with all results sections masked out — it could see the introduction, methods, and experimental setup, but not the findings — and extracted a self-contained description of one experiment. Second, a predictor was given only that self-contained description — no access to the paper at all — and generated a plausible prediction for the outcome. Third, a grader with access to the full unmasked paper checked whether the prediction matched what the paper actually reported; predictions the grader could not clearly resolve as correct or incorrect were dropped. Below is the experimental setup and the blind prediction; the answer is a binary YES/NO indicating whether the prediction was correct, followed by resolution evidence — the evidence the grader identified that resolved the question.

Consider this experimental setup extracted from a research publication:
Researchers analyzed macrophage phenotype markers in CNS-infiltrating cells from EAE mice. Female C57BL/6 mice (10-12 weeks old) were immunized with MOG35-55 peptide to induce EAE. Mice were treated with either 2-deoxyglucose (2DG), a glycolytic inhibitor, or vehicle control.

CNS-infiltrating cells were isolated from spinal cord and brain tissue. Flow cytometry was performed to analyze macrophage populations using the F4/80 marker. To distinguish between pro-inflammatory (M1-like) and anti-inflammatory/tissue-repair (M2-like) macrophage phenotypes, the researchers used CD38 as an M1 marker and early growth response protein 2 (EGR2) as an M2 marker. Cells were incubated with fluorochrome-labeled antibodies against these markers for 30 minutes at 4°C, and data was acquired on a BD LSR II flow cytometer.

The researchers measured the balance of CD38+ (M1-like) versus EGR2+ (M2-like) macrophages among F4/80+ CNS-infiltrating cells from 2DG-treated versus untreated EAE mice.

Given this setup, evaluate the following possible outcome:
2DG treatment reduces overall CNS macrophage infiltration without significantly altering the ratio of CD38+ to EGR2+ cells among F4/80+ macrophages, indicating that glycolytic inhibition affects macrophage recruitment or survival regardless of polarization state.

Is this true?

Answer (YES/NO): NO